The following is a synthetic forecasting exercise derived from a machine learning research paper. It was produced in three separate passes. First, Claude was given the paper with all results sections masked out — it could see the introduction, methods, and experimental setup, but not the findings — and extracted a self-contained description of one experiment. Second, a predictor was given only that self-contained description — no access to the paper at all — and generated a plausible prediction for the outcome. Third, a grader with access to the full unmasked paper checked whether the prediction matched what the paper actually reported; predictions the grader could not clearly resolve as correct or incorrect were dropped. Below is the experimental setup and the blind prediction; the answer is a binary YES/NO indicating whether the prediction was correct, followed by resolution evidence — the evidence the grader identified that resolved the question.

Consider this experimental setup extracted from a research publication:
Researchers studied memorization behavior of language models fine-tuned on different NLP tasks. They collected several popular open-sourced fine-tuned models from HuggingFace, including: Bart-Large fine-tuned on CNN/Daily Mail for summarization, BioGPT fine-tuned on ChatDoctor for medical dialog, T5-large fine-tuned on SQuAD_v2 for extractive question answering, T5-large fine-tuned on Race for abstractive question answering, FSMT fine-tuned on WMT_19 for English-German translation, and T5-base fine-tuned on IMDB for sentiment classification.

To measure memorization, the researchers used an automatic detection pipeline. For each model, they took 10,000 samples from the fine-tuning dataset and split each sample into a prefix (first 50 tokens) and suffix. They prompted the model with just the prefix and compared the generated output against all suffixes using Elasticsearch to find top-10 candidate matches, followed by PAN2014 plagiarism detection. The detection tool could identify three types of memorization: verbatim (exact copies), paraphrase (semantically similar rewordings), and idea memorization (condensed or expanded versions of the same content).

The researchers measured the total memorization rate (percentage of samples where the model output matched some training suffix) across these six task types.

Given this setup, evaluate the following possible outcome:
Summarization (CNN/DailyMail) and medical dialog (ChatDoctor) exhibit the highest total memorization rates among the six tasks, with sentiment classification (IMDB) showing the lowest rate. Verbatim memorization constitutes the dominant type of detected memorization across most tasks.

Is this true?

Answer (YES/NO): NO